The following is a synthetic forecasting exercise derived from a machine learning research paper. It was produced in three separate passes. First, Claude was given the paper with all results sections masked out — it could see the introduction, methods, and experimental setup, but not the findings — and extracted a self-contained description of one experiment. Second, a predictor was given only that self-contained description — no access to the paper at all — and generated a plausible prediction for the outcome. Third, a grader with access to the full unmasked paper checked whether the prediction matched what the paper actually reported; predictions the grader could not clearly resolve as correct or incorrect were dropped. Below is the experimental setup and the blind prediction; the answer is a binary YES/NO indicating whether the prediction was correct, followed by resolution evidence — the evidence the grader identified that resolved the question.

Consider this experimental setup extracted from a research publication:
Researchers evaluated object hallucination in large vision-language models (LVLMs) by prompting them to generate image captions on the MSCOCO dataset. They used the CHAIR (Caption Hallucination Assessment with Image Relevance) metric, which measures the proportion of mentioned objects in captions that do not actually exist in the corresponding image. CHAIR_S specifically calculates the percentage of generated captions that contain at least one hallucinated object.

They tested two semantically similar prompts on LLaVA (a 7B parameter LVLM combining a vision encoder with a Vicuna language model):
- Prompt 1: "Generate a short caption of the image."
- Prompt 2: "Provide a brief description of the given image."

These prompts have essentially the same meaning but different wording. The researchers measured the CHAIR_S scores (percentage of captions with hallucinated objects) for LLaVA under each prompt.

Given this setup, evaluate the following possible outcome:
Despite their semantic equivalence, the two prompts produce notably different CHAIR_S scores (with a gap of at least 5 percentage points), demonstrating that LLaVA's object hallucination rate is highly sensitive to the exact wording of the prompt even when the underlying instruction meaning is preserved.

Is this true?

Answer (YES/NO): YES